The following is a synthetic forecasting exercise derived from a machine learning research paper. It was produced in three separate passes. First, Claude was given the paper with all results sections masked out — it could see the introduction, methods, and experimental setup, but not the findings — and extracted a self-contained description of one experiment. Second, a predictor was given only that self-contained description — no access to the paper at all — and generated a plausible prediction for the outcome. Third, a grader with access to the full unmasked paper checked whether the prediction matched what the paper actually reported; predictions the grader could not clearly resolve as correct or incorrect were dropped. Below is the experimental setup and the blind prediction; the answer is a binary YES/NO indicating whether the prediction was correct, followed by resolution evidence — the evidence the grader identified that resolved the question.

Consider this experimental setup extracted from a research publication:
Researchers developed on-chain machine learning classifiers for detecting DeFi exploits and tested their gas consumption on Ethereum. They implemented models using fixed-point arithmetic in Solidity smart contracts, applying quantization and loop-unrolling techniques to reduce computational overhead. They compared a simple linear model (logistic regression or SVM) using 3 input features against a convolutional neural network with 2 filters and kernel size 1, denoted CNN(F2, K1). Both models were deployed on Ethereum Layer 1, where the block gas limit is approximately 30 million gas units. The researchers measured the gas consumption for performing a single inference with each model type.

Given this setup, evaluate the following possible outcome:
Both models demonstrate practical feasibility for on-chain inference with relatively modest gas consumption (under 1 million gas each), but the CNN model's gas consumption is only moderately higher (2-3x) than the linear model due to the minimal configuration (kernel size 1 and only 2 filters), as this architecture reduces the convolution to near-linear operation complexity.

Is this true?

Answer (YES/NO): YES